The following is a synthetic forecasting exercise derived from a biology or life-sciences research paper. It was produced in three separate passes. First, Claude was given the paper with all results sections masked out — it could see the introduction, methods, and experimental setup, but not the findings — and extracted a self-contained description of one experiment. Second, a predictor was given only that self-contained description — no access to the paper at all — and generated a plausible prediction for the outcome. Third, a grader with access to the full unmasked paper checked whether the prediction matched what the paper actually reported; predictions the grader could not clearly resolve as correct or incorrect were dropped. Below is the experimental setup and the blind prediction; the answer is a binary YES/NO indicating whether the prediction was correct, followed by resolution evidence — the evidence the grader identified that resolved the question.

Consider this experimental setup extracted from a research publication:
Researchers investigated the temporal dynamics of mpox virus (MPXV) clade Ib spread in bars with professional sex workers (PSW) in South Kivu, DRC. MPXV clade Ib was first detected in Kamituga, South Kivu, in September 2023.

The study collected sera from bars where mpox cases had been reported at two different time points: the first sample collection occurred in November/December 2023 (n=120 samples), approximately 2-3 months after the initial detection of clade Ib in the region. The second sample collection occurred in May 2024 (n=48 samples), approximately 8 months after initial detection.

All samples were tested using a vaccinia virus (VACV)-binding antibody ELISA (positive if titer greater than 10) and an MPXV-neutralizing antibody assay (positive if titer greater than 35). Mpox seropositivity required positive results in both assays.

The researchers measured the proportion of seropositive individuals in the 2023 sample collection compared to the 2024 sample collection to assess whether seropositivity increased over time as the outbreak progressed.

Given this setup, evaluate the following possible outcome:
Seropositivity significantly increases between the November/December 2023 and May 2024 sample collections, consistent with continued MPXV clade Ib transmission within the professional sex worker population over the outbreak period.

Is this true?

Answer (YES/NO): NO